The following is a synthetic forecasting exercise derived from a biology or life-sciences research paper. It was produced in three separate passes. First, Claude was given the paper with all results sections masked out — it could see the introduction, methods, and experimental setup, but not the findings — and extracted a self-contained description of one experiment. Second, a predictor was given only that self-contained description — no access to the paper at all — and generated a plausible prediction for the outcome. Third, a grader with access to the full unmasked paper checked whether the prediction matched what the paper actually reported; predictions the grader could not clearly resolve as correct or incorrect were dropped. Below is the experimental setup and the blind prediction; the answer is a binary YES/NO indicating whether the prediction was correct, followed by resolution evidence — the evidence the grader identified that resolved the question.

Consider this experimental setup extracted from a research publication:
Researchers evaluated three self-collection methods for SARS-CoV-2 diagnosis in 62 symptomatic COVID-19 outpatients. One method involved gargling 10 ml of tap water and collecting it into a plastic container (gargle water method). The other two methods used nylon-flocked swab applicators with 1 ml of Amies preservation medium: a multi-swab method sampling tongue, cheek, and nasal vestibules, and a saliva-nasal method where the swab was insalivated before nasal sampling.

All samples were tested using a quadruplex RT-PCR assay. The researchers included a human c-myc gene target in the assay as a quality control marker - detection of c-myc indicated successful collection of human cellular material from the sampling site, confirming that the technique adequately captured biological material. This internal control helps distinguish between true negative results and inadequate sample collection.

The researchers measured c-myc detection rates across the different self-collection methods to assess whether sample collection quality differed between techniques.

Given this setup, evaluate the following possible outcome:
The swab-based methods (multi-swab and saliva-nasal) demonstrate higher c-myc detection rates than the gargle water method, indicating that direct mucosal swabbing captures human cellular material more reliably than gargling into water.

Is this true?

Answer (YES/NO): NO